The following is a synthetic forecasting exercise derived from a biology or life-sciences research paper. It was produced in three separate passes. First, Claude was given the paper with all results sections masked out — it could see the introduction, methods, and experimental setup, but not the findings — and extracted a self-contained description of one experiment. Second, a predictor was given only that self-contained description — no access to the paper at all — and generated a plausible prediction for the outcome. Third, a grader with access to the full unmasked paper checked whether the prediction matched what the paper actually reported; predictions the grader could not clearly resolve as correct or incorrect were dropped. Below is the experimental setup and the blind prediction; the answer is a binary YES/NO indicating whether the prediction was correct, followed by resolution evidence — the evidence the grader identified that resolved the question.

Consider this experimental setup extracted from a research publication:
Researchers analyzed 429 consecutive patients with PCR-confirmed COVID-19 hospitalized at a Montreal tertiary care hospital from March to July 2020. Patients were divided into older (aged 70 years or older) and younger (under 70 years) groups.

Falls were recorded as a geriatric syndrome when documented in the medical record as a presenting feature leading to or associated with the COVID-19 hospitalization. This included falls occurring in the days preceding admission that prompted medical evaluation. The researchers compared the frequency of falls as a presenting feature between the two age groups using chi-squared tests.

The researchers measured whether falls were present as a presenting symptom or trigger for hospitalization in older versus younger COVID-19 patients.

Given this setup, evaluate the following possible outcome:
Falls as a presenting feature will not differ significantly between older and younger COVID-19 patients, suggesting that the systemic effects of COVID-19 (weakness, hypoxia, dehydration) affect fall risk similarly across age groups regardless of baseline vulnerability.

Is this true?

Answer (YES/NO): NO